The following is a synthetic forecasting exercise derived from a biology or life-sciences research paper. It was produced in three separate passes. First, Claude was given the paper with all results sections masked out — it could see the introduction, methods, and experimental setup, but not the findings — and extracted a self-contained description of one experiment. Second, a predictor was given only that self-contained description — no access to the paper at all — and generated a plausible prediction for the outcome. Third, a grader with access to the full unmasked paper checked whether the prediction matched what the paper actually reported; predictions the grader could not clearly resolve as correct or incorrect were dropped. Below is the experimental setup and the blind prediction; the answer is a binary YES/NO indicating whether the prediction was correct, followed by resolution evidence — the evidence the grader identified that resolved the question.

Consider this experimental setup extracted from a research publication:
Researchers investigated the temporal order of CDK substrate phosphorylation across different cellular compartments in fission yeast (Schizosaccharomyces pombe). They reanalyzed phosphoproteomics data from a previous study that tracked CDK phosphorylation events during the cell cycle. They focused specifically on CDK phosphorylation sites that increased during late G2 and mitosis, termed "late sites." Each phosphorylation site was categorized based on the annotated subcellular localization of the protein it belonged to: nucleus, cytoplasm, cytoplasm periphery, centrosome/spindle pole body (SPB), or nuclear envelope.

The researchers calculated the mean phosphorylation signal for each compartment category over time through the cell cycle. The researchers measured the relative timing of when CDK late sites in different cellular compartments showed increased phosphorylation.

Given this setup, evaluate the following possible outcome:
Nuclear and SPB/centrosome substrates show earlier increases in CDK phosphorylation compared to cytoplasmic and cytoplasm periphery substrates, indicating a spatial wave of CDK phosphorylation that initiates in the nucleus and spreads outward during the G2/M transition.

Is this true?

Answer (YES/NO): NO